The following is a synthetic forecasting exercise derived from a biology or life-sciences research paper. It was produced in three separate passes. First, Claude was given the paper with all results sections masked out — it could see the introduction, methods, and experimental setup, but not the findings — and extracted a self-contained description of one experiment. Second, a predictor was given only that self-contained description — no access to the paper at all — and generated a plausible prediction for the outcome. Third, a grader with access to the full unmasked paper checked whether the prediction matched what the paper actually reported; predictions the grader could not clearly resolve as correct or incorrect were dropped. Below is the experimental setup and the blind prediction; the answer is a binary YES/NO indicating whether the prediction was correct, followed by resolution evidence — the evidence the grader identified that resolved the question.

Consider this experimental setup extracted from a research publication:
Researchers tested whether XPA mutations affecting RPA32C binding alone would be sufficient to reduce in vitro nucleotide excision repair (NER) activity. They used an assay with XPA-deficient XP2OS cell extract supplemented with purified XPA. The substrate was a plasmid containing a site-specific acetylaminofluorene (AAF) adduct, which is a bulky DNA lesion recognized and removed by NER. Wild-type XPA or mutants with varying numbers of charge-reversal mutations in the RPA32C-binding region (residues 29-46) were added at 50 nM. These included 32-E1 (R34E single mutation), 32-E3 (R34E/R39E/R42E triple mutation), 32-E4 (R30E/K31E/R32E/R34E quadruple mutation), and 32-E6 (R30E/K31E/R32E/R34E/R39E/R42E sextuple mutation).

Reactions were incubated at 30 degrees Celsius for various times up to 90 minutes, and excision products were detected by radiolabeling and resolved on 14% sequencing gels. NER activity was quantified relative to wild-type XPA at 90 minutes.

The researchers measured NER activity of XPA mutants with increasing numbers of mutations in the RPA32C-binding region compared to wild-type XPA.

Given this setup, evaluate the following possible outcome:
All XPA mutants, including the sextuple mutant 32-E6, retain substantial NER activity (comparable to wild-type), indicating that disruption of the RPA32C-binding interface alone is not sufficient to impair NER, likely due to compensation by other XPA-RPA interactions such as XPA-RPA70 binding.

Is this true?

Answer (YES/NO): NO